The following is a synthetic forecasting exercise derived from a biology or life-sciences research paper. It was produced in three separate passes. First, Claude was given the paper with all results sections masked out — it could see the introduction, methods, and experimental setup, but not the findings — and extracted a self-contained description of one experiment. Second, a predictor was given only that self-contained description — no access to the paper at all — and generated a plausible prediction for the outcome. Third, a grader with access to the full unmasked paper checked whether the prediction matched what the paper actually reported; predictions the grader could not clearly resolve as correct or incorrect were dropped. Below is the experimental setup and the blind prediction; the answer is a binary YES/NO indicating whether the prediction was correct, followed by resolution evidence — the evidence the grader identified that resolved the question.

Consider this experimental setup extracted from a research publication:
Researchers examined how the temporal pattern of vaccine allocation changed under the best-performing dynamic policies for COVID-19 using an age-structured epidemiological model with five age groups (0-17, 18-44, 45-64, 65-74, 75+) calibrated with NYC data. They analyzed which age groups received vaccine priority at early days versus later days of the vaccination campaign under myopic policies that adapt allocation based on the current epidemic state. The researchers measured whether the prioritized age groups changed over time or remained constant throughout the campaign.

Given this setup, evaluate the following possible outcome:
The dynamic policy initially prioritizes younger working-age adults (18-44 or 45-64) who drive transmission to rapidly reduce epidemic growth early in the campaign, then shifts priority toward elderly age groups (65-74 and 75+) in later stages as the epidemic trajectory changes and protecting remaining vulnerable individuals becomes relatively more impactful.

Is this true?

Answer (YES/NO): NO